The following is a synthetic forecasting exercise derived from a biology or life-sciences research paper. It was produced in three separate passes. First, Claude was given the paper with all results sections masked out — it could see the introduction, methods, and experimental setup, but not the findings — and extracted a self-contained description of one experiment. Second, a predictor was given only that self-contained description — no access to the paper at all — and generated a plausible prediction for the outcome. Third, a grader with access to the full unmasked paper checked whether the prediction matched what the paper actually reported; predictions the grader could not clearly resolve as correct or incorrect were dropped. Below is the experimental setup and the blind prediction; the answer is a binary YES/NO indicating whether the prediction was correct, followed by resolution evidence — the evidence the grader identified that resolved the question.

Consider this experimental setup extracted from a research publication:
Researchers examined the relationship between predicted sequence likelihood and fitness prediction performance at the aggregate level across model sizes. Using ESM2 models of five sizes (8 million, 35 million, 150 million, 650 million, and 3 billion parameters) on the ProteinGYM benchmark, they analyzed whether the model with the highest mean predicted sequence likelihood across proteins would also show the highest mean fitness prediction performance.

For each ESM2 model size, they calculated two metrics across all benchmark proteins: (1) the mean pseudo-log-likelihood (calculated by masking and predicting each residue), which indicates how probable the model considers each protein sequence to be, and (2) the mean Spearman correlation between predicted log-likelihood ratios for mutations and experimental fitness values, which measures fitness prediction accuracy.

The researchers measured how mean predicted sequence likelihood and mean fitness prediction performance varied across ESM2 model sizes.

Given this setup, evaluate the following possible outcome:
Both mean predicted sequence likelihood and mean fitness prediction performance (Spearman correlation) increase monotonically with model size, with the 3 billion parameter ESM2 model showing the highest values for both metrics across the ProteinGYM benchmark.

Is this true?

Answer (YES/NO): NO